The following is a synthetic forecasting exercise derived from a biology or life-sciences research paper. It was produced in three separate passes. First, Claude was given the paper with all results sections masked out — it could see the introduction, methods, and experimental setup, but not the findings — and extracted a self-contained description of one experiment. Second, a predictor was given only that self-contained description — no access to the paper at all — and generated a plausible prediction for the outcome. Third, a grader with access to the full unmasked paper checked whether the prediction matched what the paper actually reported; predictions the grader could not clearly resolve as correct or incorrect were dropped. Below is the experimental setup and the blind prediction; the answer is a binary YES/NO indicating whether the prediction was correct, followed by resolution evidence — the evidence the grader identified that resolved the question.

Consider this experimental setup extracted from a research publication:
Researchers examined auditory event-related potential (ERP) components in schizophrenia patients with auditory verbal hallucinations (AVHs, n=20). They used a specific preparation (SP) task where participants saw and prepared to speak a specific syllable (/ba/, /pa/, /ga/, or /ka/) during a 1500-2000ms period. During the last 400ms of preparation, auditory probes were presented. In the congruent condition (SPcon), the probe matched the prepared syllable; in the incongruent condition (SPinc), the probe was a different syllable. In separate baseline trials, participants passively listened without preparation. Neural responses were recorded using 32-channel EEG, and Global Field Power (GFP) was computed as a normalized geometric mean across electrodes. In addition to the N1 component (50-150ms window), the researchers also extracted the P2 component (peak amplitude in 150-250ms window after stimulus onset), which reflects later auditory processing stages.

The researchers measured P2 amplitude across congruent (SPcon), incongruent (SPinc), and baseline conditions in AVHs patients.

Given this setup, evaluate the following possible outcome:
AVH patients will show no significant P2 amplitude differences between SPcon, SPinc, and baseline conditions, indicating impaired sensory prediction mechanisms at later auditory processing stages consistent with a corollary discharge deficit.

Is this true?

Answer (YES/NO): YES